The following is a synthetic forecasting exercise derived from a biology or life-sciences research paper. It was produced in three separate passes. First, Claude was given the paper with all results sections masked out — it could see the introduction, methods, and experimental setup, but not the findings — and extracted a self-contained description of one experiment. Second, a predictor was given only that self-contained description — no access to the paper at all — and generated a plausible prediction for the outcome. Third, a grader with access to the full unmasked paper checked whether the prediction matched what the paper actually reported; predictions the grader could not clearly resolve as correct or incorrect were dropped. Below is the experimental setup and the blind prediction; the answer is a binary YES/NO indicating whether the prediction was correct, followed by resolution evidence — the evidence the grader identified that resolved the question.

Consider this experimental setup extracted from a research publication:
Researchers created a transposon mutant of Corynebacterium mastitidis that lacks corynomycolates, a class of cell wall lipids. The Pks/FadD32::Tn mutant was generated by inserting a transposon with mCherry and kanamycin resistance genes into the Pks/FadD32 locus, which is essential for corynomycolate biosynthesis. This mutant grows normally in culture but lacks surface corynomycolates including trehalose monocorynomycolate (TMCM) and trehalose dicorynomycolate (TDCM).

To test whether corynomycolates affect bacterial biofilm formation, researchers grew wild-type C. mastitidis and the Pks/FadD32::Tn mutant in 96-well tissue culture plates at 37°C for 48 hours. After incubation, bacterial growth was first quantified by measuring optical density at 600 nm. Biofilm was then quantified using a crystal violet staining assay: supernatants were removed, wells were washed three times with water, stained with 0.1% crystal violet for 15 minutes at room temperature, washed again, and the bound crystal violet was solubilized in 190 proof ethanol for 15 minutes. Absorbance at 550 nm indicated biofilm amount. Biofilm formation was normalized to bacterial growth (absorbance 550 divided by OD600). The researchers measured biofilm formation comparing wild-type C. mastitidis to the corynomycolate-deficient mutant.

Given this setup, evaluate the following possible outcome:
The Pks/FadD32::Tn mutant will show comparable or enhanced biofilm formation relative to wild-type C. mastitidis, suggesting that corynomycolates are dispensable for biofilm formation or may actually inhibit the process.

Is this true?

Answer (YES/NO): YES